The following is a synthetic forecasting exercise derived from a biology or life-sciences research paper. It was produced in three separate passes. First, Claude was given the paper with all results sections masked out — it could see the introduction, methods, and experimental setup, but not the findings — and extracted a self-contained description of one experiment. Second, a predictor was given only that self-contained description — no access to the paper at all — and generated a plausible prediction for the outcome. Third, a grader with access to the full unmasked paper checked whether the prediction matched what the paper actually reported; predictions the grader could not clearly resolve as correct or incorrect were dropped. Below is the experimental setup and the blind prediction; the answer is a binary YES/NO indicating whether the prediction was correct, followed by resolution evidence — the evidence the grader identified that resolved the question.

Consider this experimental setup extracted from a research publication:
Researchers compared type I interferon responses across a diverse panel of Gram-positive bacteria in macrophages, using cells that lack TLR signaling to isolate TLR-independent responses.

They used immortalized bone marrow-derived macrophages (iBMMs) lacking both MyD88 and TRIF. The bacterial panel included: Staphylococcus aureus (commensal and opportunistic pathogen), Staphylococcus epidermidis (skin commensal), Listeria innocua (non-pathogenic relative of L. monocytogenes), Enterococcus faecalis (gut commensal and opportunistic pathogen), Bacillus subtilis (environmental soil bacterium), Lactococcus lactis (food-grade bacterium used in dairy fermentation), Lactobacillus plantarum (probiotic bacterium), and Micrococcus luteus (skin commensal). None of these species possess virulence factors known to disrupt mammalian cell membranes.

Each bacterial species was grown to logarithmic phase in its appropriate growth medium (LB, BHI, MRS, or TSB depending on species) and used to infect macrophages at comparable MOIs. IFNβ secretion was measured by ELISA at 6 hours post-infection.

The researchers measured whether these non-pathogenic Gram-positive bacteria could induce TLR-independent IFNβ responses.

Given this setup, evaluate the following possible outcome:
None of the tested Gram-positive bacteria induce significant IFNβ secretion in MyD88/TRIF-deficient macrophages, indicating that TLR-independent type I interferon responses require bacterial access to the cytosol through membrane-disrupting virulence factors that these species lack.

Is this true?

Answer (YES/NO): NO